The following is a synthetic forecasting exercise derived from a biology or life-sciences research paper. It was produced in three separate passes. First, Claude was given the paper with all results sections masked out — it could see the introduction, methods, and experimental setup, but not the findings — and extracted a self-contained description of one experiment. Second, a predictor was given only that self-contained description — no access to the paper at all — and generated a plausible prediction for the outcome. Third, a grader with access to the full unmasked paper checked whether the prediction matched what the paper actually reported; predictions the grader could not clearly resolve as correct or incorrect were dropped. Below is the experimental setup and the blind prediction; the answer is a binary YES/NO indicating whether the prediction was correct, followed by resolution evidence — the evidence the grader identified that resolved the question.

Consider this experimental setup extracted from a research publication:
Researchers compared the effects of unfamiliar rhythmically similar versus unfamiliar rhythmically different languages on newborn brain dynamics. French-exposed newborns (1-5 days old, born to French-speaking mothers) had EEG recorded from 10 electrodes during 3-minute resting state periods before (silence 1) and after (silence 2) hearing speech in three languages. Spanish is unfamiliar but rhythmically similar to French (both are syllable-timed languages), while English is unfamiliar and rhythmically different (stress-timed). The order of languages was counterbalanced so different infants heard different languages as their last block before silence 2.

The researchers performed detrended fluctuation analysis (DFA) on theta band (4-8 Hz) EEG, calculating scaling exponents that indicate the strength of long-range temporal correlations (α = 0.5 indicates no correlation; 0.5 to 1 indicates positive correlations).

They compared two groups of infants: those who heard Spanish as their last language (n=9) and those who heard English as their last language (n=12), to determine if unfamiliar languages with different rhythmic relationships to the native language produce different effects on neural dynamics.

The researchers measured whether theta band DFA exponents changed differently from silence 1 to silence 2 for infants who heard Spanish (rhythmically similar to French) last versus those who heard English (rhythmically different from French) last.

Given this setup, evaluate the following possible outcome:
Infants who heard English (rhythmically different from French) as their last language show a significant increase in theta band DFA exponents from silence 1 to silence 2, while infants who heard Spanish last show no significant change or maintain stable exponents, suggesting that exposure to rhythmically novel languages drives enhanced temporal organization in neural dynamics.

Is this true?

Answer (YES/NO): NO